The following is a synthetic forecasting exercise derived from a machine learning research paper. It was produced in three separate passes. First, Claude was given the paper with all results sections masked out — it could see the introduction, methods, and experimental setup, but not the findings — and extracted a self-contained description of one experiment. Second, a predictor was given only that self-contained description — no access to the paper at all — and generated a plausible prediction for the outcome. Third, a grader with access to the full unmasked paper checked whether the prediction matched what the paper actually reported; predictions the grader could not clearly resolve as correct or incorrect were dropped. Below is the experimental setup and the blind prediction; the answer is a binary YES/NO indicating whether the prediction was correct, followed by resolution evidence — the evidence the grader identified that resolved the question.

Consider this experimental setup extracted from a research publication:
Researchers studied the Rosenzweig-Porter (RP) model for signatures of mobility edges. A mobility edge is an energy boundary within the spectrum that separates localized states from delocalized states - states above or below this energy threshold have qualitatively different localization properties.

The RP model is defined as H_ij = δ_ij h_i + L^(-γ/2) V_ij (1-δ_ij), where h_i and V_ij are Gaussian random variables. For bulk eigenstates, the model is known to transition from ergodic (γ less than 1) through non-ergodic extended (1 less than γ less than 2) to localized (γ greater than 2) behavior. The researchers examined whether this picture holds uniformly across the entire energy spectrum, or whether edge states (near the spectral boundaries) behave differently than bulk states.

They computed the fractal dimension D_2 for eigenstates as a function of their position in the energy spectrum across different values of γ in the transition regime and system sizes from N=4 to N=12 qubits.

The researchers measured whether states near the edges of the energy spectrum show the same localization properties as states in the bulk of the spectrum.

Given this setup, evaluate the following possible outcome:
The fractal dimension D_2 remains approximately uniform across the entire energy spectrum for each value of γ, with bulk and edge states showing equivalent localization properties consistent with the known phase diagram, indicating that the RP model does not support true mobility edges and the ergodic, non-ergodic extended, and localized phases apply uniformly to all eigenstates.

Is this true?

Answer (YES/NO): NO